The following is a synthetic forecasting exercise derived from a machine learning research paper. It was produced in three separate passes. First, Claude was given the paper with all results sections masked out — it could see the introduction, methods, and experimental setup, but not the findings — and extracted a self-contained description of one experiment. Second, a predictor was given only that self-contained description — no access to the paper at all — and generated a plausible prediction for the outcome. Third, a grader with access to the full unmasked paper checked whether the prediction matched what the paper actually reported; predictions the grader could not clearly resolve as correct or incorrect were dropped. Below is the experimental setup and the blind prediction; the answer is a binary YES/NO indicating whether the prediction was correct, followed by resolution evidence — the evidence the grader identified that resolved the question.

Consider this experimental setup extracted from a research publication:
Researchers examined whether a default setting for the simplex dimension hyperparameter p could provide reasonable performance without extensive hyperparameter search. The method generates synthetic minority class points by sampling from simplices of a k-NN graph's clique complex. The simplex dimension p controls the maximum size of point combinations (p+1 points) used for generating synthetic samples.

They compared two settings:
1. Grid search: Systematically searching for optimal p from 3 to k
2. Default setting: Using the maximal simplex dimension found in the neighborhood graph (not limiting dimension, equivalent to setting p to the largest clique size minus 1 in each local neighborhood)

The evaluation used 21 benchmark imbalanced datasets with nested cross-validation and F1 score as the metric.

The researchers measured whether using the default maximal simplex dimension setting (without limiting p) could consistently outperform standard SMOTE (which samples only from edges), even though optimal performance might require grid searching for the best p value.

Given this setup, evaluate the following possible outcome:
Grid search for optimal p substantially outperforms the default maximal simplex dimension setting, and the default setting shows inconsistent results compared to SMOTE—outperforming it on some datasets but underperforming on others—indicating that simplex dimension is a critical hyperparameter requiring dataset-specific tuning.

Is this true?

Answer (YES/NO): NO